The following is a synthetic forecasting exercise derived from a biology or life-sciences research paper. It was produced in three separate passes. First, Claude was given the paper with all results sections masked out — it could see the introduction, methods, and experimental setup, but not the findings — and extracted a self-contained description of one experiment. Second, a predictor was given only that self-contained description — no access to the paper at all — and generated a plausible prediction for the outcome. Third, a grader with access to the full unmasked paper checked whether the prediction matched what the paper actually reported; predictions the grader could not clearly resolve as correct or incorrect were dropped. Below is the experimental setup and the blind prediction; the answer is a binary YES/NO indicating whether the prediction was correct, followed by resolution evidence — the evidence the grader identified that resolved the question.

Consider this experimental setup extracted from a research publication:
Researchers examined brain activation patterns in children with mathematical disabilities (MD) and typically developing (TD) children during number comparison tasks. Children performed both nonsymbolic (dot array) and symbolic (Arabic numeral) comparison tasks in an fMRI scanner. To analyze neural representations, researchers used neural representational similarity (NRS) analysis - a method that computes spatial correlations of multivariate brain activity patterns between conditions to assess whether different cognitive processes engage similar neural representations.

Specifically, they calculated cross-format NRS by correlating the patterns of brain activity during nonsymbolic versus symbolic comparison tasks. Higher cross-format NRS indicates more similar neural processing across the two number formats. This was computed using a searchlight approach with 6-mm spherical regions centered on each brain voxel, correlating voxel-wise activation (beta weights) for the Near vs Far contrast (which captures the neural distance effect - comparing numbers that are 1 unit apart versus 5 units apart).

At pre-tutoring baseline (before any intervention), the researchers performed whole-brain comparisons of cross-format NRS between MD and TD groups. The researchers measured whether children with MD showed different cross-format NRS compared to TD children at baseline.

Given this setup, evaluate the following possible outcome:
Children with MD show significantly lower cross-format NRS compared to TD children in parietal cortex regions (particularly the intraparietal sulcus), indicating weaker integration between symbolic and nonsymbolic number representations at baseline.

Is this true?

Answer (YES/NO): YES